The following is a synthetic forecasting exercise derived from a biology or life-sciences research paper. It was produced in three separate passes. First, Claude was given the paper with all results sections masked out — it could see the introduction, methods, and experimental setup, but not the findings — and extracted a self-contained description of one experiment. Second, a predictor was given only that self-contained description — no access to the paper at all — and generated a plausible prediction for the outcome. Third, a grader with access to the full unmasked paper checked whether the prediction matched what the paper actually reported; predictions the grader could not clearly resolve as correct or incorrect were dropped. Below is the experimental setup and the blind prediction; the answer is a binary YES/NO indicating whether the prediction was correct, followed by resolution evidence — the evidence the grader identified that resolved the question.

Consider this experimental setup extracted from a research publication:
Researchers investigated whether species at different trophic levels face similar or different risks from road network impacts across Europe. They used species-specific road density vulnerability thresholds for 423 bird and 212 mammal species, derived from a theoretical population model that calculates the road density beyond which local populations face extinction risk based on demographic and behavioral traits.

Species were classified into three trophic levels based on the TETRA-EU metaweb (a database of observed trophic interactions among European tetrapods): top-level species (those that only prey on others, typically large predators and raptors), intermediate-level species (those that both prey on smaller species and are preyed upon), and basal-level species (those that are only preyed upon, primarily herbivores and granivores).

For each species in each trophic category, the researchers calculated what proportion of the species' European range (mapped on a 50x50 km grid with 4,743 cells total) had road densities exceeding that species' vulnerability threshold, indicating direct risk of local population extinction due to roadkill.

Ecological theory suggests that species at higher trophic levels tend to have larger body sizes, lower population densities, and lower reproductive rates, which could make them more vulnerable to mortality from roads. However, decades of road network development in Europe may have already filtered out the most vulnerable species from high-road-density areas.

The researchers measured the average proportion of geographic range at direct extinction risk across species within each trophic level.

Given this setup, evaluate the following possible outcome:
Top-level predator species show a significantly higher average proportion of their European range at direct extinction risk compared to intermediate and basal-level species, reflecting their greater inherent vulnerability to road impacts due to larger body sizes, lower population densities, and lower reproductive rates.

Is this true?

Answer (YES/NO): NO